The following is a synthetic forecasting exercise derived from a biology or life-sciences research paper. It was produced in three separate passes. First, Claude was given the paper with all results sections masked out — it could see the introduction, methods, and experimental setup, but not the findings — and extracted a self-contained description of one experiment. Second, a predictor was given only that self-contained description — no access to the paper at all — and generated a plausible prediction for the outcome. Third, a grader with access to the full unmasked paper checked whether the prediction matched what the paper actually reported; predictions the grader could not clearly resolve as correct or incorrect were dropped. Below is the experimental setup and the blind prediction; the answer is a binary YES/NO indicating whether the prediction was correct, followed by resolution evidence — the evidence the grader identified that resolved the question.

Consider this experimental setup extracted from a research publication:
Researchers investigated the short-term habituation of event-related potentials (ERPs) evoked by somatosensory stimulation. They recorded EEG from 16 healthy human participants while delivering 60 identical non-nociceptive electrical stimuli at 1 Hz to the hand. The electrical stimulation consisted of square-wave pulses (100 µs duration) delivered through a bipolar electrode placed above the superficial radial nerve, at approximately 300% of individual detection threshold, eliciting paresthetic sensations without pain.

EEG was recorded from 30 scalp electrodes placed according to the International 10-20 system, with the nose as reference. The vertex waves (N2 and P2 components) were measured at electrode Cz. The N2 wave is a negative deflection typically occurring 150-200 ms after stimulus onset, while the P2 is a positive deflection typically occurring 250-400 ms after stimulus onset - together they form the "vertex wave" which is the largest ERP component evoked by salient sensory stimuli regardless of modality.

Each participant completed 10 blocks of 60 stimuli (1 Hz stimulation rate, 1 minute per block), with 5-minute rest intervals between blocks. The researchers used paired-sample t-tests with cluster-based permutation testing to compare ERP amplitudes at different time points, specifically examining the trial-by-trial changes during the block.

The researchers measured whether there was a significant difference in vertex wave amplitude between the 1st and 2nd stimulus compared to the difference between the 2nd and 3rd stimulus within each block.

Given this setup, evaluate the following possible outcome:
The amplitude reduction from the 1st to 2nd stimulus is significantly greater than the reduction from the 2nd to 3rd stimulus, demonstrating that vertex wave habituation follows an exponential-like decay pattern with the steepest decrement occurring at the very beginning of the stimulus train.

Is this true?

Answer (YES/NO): YES